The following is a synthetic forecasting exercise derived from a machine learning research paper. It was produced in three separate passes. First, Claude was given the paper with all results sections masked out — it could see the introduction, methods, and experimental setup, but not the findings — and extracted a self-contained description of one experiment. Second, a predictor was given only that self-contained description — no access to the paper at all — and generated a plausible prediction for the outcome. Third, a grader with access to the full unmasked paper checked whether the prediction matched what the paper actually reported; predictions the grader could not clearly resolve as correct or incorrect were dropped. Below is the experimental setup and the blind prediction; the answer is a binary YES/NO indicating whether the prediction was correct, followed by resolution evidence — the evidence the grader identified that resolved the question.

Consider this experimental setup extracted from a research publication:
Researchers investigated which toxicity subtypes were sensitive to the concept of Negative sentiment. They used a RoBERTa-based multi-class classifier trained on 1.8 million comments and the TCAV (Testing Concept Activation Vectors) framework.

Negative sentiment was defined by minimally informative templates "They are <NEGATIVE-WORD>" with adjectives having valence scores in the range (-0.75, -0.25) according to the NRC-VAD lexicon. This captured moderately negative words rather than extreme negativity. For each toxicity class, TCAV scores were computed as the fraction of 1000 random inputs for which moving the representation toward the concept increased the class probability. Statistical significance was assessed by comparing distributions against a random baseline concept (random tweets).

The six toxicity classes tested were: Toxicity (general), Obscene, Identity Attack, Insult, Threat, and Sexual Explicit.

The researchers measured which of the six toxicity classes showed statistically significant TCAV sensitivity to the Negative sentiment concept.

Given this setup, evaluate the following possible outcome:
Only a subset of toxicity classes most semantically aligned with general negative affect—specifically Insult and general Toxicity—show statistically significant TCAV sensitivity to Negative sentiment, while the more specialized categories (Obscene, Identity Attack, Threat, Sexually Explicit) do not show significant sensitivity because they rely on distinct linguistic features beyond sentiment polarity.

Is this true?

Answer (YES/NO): YES